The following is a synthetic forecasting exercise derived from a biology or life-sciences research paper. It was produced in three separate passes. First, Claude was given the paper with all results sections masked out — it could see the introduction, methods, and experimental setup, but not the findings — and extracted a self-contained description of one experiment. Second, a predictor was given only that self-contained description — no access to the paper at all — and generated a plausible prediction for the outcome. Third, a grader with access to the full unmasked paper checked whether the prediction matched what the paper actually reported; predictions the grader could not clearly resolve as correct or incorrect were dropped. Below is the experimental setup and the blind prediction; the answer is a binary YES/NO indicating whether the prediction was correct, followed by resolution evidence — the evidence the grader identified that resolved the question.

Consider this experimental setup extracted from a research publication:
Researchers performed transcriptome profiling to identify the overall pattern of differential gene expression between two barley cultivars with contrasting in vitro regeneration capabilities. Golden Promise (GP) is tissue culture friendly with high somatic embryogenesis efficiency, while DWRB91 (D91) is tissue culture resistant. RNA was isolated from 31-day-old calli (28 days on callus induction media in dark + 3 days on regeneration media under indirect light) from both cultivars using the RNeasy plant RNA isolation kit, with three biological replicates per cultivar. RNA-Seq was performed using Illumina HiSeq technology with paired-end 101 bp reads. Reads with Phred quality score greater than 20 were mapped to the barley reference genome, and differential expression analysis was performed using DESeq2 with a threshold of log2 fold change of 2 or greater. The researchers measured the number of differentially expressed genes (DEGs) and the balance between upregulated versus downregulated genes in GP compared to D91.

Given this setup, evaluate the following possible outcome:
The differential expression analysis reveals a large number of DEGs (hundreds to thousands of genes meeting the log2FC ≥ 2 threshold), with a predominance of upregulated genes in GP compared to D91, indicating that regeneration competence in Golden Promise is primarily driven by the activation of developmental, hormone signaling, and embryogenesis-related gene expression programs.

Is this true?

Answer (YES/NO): NO